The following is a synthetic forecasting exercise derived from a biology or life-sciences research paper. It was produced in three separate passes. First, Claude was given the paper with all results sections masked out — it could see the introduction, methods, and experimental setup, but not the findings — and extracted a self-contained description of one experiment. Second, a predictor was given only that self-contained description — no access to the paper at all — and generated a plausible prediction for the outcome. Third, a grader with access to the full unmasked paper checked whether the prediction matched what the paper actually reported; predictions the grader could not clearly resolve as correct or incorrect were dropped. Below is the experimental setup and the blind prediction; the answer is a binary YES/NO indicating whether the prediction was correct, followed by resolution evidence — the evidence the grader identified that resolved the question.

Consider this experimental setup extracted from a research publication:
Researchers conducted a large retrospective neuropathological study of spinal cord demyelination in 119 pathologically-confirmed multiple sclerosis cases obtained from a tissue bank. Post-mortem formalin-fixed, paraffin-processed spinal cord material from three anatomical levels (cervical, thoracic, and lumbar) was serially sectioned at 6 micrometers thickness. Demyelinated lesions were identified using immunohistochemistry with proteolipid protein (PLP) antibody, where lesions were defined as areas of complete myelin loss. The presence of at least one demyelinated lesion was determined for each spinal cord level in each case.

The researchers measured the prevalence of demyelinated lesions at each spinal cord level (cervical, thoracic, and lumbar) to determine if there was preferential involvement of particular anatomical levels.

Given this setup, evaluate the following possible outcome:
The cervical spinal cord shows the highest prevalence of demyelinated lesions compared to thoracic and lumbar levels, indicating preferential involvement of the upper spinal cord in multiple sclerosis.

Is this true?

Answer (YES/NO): YES